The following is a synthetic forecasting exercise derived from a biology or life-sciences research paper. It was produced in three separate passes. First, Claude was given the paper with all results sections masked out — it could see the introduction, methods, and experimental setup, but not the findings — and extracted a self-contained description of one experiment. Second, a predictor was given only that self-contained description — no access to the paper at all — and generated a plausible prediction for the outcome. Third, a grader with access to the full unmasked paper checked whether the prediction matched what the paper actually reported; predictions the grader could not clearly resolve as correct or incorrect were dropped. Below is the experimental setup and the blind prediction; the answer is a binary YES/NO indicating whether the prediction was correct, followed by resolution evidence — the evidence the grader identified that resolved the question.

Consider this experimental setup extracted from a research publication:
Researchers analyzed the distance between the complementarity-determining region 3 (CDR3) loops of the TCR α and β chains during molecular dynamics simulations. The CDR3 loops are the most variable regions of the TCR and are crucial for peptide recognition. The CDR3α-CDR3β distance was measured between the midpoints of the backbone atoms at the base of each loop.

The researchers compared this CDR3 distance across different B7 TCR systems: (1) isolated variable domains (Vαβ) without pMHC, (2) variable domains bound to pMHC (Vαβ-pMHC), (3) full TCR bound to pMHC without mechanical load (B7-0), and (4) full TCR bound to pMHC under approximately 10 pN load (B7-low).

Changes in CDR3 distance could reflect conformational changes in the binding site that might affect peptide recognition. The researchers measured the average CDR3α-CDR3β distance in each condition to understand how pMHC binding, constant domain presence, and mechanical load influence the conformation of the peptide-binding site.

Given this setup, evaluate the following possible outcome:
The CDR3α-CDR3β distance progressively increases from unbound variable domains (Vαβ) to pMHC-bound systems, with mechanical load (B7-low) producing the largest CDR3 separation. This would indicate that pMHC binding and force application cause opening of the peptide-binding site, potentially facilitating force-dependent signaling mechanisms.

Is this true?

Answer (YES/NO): NO